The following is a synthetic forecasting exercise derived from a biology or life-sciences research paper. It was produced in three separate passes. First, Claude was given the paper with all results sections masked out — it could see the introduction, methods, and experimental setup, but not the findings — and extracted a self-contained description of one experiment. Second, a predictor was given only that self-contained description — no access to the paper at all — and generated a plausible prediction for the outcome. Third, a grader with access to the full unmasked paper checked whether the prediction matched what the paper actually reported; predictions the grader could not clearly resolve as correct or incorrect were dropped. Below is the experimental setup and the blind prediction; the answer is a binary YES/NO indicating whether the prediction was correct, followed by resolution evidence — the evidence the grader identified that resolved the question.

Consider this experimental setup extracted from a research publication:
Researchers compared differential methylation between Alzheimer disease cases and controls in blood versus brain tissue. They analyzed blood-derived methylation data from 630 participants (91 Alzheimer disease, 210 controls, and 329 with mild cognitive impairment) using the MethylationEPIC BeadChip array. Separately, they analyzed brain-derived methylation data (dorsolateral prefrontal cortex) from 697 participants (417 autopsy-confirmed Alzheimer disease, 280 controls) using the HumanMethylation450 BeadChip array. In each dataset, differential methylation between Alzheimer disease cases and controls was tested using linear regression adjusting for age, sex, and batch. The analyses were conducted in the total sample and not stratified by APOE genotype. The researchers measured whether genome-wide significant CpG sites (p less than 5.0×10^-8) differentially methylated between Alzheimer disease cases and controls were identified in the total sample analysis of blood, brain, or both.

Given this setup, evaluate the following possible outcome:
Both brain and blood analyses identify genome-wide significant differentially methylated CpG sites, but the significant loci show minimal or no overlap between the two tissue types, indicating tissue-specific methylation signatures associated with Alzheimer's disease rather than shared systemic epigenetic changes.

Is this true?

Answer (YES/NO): NO